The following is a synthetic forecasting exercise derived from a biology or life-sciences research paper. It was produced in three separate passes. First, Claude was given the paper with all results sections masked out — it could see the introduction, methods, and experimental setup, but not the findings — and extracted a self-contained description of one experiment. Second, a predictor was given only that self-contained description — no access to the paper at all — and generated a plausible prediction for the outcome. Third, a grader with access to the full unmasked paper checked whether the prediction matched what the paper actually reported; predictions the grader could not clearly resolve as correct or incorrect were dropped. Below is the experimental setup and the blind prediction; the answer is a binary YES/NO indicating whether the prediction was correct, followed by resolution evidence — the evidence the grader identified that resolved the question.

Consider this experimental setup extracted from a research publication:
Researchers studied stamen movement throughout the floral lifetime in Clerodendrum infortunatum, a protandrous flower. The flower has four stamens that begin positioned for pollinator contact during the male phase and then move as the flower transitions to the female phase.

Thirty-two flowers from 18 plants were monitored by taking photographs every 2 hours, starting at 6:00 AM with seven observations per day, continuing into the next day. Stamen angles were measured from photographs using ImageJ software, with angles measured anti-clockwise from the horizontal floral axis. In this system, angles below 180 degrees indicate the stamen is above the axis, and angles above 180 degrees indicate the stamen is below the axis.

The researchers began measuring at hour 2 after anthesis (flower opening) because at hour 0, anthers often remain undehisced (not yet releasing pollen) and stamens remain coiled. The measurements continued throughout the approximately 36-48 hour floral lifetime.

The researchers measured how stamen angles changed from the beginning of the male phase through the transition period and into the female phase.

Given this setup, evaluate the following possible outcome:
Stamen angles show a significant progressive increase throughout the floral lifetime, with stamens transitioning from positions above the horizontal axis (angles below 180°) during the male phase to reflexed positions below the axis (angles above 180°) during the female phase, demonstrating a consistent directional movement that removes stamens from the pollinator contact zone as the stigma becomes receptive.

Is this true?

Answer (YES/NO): YES